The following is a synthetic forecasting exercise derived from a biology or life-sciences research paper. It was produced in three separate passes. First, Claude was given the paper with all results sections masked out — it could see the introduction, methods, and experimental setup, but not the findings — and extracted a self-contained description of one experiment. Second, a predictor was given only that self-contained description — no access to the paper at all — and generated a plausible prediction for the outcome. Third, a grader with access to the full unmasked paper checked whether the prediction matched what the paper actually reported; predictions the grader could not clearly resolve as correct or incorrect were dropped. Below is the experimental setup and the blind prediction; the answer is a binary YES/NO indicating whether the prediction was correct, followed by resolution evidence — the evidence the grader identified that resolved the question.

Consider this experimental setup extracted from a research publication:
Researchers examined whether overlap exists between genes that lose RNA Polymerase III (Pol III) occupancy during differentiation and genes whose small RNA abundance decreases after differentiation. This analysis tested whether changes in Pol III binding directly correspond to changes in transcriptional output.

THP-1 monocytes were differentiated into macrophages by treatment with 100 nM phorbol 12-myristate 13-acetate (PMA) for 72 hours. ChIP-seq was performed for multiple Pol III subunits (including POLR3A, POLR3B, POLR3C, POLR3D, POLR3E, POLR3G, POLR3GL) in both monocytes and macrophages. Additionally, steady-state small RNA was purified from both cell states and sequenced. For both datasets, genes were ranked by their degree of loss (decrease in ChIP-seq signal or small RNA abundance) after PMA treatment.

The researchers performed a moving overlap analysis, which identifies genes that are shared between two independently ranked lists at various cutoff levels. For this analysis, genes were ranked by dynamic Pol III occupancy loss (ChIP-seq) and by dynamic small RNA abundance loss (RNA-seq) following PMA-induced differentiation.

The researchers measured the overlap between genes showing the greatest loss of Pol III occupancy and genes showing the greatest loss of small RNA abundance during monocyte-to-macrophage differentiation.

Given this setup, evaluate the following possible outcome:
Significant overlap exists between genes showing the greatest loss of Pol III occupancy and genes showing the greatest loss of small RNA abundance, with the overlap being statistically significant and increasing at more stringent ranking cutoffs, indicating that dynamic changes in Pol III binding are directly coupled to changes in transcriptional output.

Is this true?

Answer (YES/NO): YES